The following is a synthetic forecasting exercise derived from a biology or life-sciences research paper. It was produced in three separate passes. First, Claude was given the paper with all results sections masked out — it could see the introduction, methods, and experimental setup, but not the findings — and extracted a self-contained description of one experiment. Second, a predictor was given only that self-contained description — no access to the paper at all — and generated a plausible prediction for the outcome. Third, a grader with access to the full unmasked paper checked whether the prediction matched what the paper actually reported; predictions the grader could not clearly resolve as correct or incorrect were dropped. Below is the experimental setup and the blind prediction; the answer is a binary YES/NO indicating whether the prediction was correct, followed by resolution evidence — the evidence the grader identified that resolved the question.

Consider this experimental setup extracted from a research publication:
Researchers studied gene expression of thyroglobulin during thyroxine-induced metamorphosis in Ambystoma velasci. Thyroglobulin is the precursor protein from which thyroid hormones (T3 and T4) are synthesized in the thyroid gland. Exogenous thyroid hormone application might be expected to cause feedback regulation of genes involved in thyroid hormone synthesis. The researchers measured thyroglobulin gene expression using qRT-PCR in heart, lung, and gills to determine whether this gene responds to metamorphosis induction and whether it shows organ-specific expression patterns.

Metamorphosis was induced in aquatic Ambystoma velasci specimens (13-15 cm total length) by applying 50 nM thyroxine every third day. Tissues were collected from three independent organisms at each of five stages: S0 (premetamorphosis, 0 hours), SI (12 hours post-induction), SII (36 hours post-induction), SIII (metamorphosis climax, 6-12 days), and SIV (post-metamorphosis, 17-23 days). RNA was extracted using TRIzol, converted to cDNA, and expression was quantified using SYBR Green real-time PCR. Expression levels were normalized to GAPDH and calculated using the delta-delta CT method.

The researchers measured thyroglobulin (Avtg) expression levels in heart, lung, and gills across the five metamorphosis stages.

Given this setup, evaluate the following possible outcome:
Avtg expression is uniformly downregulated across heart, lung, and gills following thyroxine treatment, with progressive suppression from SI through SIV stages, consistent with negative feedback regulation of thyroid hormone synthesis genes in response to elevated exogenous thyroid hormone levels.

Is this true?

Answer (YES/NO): NO